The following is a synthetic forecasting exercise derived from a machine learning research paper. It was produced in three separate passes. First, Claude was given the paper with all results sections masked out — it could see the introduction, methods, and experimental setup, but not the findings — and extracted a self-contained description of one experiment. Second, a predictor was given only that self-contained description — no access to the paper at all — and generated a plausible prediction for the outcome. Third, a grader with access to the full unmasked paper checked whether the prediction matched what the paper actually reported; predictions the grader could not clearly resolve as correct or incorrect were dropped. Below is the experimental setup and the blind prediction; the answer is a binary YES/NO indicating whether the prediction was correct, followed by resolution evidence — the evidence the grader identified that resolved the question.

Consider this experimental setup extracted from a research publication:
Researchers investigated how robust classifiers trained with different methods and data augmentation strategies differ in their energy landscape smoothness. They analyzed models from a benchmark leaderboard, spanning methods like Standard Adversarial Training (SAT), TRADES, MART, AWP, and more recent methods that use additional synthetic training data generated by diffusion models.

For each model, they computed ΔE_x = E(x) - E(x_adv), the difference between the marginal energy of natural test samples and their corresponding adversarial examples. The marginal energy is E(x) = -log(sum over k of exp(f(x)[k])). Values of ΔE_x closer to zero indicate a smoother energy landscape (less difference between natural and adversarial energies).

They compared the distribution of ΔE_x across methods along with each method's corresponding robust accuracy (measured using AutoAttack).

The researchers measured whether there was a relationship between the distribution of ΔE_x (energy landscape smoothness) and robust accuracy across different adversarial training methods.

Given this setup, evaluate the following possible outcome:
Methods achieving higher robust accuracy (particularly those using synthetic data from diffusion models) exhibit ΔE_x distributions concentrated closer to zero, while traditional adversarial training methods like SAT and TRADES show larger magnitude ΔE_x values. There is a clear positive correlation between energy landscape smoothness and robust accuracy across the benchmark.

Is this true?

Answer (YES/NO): YES